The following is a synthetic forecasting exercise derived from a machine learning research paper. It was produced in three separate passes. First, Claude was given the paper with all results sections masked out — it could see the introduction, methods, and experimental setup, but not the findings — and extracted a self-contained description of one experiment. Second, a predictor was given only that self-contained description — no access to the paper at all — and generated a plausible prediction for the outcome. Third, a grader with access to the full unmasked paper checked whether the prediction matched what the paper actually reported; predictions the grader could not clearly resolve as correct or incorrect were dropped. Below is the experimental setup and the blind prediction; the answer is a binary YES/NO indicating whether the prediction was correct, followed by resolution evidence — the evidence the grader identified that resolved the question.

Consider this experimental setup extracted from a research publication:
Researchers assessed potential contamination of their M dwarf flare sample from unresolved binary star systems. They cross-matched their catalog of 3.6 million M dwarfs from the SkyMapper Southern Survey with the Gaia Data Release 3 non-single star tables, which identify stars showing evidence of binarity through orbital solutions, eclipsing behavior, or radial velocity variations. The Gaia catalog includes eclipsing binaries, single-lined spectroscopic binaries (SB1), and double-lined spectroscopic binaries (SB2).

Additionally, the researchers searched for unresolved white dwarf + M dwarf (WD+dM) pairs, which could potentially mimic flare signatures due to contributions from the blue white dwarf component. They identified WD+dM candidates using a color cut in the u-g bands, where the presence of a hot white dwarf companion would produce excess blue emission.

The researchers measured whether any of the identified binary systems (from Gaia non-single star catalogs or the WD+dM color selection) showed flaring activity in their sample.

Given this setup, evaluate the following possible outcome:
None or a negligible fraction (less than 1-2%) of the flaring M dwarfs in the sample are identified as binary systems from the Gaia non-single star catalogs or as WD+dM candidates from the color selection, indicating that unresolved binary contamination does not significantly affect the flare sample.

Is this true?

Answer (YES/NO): YES